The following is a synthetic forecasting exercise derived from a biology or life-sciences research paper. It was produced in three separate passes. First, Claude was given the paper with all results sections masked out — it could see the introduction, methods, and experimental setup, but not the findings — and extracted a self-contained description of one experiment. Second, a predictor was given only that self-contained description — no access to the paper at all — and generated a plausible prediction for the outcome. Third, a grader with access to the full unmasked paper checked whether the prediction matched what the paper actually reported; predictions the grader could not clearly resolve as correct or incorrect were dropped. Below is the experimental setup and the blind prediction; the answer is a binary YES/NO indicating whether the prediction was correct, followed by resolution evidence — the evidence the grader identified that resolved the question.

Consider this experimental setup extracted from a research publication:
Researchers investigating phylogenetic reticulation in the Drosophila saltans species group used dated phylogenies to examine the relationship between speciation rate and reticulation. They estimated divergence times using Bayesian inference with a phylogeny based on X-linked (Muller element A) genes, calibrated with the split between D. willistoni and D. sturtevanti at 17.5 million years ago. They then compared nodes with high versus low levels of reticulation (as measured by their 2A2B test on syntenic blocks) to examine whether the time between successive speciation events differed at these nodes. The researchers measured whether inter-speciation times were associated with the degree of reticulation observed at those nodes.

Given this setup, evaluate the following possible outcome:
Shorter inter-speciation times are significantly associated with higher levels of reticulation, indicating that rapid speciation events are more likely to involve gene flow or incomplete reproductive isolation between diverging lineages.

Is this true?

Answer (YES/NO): YES